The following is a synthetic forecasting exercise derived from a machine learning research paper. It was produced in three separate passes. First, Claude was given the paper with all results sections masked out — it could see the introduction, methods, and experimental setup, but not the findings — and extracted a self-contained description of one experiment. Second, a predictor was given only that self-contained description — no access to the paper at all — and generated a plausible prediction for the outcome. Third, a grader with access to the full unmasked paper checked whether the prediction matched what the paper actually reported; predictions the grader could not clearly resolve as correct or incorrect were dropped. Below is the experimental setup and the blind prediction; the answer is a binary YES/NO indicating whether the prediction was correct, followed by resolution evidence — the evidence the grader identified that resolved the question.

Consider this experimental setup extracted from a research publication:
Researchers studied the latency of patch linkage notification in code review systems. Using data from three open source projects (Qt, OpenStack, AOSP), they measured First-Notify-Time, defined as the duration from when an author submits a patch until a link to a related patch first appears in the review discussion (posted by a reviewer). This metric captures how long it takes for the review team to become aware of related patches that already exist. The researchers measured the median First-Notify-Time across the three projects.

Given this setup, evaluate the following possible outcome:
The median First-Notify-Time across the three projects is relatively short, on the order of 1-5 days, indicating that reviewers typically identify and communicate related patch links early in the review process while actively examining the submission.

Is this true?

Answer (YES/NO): NO